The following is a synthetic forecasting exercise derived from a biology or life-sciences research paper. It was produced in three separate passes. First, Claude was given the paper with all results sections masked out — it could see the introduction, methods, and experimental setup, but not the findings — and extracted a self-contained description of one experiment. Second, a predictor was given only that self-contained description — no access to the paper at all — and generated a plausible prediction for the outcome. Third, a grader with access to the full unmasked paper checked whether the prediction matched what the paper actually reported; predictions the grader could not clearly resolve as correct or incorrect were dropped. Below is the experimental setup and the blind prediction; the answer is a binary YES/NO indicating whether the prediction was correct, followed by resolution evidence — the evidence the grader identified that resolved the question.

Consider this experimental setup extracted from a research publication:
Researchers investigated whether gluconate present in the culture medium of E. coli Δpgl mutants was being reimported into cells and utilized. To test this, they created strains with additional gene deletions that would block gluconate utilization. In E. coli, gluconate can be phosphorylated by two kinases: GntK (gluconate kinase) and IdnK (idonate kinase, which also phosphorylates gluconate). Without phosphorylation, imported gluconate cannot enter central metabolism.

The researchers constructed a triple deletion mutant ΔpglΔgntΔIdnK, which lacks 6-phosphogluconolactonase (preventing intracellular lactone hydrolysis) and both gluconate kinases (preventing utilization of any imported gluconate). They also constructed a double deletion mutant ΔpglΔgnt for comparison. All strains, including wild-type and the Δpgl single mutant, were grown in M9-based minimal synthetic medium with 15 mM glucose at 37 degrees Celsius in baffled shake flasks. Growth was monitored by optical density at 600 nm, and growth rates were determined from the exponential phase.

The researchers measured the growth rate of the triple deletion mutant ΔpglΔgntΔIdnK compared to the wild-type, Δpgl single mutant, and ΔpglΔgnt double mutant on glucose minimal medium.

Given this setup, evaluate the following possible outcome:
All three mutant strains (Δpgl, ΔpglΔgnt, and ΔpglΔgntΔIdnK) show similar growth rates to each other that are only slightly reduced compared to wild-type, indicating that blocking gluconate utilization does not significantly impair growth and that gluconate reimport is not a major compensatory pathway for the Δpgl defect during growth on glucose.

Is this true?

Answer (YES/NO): NO